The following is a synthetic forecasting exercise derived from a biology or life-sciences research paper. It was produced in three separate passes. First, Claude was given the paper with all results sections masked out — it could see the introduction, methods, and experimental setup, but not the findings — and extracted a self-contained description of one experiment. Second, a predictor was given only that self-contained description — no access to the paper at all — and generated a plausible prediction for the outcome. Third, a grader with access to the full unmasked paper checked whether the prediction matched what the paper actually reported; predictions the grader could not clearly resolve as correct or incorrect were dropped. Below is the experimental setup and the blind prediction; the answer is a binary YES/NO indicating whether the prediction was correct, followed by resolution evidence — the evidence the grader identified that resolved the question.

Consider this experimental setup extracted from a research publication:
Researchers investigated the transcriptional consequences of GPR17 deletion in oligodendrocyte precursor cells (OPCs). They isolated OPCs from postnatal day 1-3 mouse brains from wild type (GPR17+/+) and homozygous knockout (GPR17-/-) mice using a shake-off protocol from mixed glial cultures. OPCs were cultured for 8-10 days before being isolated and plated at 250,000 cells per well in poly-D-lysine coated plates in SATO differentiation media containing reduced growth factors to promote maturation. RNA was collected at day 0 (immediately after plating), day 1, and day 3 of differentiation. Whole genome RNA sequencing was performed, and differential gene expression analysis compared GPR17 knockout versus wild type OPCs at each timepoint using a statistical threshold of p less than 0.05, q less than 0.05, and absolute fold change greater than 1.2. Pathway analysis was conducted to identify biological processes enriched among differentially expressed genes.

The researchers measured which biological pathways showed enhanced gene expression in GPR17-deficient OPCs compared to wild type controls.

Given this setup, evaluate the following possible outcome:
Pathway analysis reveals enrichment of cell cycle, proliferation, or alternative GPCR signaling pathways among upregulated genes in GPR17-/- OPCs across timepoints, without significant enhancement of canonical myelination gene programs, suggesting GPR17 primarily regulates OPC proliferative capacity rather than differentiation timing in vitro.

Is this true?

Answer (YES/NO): NO